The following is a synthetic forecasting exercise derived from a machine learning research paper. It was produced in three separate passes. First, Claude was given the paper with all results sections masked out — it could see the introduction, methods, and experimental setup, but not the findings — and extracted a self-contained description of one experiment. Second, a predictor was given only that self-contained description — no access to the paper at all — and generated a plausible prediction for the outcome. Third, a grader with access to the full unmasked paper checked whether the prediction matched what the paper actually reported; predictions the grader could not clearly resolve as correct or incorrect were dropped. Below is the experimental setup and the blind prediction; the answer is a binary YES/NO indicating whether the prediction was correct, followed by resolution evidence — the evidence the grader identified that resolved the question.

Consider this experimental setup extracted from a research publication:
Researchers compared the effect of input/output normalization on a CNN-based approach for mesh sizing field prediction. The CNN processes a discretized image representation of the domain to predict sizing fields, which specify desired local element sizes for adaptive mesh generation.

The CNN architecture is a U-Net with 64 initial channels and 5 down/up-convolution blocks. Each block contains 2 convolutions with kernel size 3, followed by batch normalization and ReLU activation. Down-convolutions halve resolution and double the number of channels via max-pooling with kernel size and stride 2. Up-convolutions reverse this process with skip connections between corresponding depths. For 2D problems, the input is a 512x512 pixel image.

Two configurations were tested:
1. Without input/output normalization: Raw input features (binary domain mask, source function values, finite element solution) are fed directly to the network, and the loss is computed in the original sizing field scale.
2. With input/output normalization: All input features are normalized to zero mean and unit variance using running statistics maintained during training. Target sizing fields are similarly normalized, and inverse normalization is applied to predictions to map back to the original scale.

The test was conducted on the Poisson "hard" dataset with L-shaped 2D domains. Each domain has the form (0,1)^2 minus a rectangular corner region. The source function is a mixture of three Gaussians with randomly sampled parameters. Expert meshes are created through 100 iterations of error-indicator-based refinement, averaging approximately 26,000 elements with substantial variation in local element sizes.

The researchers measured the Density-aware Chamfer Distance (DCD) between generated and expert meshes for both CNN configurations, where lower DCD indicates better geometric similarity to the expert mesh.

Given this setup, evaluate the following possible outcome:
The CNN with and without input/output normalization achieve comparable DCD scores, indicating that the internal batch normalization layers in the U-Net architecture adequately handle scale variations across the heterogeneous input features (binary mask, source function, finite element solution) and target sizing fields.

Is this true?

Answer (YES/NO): NO